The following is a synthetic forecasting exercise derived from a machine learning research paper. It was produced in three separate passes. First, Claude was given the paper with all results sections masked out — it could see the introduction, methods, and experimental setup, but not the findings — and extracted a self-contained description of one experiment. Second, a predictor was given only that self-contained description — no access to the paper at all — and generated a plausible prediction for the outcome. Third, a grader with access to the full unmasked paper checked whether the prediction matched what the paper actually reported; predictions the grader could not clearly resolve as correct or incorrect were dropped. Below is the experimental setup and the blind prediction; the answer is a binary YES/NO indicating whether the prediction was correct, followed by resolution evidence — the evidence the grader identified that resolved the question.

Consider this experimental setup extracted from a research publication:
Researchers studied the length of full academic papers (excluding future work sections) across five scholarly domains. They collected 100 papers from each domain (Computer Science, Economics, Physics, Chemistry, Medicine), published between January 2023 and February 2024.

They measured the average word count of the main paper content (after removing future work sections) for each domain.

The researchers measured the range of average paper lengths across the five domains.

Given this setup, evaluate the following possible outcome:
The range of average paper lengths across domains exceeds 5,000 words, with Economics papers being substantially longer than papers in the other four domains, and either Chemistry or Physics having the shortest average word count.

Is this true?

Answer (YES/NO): NO